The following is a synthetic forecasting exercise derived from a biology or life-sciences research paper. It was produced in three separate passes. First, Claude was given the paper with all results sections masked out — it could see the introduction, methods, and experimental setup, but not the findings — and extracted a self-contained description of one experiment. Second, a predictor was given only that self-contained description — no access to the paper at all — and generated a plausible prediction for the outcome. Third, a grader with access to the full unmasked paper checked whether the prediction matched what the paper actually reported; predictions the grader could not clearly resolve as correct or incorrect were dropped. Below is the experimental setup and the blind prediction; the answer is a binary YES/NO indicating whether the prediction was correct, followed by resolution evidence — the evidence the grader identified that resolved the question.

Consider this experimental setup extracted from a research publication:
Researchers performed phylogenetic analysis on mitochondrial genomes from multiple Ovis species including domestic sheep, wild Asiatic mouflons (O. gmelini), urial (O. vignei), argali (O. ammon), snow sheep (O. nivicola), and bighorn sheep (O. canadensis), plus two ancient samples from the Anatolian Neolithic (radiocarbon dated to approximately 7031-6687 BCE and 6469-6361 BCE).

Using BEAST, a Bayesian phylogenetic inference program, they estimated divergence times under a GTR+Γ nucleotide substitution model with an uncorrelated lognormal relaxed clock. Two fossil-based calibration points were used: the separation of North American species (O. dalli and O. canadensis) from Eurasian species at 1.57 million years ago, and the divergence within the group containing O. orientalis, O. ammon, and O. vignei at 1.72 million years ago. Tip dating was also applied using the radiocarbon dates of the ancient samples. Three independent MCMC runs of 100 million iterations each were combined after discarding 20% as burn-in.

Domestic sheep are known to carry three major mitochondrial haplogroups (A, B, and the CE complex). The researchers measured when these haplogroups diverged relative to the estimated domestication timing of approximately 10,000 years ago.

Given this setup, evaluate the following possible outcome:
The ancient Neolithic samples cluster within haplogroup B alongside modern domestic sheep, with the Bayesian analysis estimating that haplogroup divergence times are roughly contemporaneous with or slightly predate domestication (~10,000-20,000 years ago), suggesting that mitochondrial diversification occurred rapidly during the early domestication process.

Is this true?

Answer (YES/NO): NO